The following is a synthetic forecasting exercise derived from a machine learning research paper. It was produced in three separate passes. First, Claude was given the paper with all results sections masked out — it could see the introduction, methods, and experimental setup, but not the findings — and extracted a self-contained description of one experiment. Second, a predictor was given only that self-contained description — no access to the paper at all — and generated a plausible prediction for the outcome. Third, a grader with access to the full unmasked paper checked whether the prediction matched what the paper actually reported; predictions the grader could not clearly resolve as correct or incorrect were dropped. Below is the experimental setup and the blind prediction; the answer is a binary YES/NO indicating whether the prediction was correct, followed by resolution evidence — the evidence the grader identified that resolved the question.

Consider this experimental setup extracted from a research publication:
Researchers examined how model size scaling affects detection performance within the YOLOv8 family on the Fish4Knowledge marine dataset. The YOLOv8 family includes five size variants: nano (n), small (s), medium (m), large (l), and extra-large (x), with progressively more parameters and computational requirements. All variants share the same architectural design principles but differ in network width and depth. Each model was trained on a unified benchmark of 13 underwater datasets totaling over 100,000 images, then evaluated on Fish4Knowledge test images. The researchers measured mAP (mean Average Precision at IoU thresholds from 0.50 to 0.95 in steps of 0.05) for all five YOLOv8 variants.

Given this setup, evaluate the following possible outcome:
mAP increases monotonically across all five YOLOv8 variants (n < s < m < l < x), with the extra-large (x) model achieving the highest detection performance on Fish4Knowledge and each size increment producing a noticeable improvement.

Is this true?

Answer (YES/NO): NO